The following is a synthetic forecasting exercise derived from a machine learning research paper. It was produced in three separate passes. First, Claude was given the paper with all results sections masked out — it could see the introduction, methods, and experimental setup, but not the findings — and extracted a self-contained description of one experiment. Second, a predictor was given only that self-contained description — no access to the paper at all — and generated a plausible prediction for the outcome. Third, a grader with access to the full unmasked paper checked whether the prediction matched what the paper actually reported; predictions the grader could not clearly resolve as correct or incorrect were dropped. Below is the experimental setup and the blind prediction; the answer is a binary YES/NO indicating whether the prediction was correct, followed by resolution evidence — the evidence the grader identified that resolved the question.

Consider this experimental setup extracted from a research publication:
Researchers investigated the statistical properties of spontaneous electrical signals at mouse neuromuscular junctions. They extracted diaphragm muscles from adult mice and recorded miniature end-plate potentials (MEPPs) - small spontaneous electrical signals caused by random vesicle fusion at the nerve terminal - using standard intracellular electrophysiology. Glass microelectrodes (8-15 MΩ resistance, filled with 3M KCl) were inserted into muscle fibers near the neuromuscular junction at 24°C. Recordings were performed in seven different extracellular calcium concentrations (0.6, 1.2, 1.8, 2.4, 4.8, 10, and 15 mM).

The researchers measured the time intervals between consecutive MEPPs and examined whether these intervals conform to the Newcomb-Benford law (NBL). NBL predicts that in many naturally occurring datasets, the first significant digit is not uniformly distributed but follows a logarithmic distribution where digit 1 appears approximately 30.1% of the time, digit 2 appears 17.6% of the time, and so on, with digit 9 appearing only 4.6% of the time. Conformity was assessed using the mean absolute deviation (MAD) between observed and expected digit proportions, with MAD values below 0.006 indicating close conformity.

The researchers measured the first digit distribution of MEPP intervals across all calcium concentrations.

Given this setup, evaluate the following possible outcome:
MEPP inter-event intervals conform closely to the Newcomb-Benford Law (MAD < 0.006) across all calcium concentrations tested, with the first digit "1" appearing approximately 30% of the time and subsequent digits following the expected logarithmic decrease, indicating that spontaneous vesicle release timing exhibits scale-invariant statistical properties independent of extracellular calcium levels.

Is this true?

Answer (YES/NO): NO